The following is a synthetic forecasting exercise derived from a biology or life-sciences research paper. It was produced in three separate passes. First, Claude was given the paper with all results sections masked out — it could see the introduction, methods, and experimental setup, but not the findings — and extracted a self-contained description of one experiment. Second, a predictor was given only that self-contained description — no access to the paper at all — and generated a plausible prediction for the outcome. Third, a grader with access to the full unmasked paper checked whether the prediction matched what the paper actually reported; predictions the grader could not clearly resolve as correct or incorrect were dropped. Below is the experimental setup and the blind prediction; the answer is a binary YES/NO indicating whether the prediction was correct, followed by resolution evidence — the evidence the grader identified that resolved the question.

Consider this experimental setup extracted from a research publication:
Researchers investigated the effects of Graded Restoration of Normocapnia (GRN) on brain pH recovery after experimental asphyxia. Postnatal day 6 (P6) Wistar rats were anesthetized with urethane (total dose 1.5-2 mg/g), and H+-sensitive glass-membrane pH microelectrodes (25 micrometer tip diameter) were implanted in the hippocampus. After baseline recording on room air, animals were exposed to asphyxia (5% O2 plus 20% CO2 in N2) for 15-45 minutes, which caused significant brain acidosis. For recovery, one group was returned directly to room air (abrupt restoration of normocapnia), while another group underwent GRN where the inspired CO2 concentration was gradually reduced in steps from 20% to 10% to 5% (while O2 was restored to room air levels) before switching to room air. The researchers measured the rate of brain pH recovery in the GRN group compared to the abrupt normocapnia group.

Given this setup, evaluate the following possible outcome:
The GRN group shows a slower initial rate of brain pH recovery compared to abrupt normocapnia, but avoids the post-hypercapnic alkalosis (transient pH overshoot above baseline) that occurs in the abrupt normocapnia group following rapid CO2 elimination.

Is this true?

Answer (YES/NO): NO